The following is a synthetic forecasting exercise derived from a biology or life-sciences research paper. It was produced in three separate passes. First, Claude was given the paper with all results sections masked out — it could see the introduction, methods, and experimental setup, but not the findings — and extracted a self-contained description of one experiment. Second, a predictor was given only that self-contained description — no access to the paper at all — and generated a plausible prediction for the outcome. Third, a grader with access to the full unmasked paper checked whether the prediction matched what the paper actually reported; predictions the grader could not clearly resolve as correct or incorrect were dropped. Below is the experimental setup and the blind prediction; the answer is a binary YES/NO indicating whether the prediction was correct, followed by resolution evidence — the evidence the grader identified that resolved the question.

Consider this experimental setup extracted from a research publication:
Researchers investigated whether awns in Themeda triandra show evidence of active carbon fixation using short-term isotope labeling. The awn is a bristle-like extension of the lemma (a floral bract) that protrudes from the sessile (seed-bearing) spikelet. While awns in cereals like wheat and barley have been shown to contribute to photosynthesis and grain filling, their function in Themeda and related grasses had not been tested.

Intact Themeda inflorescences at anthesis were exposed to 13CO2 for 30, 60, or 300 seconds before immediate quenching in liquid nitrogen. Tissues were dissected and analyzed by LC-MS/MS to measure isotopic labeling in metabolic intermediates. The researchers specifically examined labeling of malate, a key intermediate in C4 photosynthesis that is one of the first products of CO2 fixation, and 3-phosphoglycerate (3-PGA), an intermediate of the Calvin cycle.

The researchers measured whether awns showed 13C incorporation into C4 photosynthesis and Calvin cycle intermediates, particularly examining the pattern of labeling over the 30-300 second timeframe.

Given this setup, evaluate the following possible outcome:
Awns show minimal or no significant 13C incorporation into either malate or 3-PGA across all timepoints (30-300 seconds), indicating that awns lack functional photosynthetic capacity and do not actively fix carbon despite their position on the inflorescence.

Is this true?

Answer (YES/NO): YES